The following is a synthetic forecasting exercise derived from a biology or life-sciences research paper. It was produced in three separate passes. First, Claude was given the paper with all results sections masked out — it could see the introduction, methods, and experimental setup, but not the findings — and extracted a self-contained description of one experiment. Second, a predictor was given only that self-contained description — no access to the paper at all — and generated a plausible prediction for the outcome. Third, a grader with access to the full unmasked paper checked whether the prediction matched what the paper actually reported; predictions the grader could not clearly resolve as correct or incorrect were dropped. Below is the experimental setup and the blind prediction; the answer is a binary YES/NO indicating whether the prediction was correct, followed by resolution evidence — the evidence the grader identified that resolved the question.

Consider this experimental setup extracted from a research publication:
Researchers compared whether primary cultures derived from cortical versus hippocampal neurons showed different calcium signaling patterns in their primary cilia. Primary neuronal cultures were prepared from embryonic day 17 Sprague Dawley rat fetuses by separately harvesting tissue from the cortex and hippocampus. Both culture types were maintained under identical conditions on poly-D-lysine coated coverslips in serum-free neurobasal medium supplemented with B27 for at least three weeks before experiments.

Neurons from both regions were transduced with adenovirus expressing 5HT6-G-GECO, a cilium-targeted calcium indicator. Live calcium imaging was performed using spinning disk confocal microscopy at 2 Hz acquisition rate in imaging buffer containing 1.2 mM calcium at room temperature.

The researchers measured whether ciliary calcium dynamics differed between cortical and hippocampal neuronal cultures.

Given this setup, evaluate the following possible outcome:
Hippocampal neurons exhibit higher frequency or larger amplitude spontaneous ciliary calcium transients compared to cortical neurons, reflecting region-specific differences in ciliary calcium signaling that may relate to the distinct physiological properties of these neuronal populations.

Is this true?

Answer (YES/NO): NO